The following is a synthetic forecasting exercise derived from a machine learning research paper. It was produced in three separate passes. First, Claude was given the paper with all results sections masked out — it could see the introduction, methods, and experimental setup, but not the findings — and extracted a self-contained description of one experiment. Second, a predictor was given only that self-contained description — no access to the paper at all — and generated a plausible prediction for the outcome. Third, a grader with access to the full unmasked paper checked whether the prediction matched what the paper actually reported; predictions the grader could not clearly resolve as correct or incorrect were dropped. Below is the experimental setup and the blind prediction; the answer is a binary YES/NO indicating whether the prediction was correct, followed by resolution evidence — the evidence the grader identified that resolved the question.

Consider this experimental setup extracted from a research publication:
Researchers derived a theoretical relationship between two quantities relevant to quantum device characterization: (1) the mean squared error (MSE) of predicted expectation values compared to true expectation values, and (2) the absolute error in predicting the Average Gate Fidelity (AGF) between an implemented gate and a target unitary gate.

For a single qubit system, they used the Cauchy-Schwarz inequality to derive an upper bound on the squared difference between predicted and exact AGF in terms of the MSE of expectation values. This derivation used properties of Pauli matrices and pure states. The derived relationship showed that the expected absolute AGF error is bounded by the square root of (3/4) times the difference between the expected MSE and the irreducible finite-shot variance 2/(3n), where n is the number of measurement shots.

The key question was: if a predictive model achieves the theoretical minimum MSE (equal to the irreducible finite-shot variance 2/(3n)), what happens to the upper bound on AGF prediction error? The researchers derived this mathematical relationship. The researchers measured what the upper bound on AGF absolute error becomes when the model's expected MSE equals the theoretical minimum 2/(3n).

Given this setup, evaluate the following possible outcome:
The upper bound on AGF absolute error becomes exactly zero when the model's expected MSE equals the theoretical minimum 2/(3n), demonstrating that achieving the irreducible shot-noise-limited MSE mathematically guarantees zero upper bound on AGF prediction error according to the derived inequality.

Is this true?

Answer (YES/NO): YES